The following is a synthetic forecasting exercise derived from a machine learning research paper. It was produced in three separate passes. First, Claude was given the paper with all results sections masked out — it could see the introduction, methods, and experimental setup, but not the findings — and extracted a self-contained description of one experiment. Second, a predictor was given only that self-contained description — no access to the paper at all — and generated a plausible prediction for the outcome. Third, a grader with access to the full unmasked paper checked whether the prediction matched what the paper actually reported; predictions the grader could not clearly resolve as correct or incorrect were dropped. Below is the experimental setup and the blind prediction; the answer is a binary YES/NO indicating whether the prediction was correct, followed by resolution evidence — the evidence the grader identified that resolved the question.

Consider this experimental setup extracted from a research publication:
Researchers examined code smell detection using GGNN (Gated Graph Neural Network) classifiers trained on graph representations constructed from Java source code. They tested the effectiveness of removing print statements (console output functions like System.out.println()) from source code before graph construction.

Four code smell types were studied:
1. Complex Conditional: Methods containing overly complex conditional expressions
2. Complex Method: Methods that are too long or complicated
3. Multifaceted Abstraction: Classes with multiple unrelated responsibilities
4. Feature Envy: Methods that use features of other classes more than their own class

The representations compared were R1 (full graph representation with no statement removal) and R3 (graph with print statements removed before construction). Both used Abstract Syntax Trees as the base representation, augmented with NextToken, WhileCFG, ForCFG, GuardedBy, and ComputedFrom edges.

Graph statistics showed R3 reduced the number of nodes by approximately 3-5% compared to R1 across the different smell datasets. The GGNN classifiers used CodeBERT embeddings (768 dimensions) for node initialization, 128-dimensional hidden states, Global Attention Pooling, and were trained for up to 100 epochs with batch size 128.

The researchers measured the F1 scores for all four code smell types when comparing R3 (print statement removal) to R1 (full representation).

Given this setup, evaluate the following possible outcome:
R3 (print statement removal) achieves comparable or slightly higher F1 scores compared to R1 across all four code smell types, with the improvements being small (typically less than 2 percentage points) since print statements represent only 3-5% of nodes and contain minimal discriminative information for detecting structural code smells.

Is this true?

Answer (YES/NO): NO